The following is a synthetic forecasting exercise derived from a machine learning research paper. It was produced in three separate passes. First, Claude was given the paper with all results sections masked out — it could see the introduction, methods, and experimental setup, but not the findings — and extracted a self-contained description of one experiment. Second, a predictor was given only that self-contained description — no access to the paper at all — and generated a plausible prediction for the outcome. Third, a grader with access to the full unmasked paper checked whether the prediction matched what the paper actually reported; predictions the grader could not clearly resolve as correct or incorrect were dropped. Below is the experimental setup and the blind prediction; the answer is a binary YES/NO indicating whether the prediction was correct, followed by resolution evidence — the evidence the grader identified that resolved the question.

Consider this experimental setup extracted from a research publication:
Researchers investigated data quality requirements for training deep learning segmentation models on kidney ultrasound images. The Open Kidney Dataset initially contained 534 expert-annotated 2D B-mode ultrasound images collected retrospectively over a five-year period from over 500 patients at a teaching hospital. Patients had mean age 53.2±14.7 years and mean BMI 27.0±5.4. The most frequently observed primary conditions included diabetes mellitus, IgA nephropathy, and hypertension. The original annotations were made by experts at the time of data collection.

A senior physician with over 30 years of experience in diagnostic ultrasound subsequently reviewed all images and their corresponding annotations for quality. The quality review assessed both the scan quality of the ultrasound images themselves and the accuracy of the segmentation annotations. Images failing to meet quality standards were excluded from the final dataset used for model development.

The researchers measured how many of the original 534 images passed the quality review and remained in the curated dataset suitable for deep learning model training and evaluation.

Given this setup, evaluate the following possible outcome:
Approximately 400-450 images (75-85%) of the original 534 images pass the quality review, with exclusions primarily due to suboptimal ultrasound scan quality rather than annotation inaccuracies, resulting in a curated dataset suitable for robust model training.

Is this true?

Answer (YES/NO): NO